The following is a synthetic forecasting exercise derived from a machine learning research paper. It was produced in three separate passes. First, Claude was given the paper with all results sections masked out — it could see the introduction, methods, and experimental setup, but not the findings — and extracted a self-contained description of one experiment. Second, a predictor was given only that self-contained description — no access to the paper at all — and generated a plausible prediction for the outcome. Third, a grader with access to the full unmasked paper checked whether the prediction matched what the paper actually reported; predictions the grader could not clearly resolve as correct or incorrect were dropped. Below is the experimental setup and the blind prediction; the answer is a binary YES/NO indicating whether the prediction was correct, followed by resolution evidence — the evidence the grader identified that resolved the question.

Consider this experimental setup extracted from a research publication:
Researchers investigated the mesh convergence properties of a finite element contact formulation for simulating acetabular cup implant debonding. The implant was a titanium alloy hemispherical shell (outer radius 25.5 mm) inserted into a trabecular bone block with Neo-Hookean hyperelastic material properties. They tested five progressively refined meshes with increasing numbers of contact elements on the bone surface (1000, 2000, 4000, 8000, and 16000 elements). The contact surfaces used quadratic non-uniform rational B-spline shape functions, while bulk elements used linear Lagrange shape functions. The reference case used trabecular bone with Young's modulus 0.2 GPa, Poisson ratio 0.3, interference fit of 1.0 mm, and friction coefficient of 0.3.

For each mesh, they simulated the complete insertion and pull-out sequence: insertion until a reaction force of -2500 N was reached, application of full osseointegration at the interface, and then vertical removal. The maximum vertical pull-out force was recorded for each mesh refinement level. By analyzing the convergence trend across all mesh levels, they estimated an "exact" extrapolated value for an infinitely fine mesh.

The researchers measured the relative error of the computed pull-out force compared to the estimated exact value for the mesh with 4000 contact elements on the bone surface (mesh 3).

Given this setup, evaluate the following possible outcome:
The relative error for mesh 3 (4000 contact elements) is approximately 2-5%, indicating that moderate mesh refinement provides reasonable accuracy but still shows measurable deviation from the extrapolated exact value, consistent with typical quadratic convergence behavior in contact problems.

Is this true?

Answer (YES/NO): YES